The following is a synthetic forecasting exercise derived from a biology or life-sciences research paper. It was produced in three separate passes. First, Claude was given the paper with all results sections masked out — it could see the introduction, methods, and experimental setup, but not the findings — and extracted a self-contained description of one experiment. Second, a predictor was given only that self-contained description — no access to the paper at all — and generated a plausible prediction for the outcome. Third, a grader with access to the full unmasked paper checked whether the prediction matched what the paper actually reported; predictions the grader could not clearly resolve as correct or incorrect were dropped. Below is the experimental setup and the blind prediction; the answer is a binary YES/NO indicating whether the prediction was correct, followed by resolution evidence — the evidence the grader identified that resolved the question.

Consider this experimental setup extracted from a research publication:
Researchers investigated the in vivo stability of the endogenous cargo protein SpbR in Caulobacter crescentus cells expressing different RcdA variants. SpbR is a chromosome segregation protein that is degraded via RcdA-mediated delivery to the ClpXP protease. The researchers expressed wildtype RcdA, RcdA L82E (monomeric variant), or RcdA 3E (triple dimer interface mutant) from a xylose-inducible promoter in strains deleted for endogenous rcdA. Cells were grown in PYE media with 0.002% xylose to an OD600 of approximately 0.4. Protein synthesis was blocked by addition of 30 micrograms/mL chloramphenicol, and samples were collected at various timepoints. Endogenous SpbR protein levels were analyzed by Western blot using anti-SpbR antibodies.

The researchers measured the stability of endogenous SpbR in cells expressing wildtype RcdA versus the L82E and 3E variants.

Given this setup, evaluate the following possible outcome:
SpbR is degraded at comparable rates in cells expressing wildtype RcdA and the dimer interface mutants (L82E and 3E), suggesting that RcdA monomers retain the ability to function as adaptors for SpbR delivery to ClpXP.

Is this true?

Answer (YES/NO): NO